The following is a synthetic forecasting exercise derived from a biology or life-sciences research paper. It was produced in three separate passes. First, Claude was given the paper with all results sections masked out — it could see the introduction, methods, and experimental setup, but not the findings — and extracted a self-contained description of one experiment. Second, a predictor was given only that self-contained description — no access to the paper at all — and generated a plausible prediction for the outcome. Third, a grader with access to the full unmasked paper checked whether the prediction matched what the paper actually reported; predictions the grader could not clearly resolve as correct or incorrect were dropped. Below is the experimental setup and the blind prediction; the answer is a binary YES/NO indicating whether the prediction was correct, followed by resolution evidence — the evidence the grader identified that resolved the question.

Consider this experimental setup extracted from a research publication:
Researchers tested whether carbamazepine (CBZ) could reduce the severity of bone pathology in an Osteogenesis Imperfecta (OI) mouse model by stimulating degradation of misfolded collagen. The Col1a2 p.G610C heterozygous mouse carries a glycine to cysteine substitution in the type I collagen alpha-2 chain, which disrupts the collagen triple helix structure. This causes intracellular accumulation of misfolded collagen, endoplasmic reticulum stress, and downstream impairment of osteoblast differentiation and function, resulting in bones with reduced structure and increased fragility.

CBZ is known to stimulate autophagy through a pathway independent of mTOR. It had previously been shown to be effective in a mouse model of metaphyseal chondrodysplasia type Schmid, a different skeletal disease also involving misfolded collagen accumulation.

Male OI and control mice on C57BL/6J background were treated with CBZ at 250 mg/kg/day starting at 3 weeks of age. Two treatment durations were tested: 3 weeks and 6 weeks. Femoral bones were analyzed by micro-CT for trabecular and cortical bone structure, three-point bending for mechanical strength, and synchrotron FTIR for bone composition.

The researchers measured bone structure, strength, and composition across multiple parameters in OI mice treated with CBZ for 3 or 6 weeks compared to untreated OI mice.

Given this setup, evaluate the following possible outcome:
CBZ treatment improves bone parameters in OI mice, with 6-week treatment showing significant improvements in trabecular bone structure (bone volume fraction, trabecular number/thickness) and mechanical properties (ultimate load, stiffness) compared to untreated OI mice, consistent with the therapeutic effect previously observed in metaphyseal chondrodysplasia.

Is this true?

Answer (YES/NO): NO